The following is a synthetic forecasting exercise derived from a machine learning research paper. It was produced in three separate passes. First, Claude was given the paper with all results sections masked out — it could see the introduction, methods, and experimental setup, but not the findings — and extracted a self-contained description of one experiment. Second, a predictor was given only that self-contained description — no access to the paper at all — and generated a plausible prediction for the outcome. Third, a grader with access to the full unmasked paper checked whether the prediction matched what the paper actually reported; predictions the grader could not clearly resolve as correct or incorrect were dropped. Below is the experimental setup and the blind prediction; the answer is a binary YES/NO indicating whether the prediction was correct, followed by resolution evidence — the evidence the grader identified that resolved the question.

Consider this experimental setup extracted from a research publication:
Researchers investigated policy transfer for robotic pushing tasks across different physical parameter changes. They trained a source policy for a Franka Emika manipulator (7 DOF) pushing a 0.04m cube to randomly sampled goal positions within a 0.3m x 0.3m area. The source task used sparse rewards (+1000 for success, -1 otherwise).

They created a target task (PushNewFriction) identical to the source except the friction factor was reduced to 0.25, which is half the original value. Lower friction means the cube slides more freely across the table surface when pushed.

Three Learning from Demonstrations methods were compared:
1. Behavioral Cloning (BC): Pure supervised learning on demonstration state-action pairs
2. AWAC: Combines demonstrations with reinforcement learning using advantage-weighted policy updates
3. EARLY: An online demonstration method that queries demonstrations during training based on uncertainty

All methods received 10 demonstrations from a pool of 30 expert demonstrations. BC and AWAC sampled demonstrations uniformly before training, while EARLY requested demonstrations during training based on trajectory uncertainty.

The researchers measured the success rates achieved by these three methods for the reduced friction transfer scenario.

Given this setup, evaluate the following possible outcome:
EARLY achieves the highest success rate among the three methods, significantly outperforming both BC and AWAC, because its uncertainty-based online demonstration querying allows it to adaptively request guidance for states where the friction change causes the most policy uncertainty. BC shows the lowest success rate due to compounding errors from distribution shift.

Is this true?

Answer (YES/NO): NO